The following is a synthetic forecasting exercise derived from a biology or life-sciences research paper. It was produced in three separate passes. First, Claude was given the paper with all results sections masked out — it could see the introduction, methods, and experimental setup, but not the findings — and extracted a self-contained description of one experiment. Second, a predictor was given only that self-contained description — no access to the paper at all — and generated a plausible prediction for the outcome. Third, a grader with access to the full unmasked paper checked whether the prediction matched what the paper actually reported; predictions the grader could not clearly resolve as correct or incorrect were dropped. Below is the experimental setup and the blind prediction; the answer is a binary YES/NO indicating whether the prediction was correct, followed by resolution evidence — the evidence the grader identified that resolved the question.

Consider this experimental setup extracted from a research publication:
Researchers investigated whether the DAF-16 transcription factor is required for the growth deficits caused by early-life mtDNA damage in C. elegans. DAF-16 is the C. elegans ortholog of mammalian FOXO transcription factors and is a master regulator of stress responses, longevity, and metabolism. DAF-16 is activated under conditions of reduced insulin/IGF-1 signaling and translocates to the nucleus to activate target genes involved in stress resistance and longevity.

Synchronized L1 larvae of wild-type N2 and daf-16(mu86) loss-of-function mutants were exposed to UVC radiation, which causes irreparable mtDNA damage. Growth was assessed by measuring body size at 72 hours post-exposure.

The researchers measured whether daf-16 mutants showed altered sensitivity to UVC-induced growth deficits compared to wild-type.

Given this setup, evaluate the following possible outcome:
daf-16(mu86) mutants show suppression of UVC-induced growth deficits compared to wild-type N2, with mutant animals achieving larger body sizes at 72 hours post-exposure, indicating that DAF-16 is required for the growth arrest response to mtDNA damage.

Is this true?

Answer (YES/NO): NO